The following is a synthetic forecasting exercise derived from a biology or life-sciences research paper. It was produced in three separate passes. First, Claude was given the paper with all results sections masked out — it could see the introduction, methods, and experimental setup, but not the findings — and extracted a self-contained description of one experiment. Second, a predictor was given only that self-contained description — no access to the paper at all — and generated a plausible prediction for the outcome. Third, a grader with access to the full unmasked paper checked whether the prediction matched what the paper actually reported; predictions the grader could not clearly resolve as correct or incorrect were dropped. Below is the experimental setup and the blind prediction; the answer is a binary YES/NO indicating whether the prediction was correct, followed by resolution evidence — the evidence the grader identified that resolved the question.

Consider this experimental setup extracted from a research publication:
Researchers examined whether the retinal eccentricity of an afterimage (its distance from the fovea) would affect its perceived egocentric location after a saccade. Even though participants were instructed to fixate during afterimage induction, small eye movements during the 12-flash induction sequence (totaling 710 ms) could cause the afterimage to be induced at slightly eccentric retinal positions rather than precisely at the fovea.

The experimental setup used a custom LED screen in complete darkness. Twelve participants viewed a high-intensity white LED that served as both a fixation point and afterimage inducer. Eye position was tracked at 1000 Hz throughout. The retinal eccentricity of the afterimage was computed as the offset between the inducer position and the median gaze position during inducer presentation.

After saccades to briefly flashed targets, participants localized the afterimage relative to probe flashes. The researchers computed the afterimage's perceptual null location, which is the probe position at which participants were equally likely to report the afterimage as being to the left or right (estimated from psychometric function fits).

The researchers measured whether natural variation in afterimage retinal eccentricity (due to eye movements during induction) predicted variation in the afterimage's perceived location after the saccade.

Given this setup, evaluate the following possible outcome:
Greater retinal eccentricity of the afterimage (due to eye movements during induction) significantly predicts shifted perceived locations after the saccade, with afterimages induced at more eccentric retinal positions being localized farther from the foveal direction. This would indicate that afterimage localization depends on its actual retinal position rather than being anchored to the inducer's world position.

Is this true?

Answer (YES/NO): YES